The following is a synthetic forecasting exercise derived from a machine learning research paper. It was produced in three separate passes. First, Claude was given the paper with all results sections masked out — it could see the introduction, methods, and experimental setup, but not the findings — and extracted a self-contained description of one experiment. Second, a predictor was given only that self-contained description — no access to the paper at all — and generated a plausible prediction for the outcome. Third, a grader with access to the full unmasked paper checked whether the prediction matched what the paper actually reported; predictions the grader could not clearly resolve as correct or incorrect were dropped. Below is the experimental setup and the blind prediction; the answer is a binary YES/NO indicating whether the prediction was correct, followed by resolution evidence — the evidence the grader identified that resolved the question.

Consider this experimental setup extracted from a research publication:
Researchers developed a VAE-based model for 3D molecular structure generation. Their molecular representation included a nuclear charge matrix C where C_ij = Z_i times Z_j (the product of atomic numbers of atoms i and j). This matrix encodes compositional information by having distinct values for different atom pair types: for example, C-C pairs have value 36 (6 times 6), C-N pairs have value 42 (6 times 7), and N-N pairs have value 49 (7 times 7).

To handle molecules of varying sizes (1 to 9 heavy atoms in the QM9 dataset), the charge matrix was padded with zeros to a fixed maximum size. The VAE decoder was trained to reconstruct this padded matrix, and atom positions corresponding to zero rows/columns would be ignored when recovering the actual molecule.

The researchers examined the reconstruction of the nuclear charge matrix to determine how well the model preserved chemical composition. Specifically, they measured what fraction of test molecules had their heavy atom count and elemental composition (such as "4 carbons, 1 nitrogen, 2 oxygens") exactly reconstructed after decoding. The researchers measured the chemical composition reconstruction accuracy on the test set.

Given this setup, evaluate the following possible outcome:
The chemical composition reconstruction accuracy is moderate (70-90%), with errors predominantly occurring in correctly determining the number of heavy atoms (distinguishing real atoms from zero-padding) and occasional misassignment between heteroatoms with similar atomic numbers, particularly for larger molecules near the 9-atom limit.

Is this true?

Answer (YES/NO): NO